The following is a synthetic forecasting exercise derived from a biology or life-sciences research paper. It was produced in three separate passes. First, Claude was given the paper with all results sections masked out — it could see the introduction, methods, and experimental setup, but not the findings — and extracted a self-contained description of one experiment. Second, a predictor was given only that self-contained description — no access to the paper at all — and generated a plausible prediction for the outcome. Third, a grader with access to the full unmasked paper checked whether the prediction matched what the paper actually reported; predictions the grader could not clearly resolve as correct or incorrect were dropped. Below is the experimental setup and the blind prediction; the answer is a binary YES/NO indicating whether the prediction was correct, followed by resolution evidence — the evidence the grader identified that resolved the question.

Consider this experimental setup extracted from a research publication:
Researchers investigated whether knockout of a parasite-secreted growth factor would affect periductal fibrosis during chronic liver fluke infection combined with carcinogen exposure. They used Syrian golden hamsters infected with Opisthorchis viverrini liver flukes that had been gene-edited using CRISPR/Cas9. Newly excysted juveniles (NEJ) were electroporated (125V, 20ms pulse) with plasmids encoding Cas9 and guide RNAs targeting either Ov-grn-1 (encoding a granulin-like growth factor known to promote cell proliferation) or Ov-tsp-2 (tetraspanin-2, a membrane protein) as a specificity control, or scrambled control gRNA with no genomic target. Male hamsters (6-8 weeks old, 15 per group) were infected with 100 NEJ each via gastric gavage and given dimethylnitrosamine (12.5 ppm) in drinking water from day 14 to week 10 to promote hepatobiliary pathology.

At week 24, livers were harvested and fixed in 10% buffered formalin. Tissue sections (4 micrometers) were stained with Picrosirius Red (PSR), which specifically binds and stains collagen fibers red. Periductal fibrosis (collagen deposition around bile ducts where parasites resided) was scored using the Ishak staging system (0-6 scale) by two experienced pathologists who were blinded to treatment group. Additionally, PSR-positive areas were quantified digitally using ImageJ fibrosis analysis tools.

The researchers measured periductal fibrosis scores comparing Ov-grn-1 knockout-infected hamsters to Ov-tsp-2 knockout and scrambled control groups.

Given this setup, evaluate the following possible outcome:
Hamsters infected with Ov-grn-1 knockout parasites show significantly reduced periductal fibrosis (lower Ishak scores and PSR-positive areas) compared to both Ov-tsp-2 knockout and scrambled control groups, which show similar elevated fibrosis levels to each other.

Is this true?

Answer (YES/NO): YES